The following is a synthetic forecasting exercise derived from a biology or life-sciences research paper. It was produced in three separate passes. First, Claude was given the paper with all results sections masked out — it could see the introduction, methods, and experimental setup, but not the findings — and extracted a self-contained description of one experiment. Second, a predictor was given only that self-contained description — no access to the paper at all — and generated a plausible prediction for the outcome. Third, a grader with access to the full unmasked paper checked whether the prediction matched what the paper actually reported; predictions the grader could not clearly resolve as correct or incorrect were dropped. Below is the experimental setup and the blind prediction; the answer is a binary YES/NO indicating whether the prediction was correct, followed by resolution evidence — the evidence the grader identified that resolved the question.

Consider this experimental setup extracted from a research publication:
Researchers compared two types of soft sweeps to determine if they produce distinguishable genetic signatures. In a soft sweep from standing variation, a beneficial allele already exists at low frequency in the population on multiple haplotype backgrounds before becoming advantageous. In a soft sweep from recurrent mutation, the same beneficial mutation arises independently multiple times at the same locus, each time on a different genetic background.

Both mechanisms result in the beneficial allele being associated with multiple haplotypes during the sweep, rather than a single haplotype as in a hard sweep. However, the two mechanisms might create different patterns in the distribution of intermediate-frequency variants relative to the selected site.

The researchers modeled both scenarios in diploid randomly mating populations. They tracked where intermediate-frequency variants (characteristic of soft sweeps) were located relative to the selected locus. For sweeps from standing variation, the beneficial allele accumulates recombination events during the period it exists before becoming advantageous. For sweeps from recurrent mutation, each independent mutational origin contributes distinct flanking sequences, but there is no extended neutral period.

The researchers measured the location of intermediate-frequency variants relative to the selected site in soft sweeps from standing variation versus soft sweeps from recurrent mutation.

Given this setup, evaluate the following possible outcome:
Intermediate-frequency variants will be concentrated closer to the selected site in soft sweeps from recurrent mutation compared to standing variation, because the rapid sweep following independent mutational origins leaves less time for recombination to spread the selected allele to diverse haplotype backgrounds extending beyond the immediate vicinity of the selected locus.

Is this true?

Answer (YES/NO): YES